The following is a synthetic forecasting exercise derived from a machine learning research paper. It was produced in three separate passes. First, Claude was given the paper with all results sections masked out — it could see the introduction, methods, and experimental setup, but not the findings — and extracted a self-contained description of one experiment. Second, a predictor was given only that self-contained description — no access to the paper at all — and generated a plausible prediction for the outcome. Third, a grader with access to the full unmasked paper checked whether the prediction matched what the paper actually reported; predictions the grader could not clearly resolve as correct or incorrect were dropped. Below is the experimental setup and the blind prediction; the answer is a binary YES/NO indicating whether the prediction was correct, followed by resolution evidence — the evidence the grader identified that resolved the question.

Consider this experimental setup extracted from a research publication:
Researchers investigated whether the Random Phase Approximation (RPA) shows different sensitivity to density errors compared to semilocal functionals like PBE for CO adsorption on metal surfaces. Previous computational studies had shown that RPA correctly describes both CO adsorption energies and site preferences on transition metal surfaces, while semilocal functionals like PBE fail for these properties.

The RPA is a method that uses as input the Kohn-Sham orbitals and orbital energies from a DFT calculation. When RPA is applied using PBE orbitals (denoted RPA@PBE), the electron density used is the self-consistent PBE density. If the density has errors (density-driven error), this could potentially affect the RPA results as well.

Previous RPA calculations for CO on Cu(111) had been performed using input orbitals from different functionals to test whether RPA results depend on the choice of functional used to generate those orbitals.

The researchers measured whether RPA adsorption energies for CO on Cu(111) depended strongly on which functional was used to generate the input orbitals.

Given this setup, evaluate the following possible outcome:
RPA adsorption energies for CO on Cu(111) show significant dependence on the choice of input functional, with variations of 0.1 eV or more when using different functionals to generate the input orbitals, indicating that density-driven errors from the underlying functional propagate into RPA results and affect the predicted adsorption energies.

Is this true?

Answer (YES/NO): NO